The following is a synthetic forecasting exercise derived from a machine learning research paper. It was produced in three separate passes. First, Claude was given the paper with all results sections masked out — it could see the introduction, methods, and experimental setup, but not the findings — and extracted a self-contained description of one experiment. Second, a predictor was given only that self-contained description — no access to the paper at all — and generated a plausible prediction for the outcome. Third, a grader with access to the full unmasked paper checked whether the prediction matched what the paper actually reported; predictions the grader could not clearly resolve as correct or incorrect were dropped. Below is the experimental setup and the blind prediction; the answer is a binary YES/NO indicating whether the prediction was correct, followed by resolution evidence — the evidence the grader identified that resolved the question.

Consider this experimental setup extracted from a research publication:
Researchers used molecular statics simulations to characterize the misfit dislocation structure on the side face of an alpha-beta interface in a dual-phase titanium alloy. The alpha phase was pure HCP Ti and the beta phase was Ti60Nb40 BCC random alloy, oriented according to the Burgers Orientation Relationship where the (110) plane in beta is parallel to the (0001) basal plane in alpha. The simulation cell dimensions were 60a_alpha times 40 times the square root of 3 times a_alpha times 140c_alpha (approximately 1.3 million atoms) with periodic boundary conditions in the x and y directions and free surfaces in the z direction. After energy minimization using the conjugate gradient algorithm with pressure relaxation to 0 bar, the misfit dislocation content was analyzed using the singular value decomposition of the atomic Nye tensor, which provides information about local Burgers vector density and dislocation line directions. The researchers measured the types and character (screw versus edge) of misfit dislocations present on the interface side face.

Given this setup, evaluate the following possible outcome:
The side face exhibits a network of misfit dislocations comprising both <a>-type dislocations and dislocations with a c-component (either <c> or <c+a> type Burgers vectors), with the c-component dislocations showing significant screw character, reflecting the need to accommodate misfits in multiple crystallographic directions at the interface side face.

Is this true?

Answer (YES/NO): NO